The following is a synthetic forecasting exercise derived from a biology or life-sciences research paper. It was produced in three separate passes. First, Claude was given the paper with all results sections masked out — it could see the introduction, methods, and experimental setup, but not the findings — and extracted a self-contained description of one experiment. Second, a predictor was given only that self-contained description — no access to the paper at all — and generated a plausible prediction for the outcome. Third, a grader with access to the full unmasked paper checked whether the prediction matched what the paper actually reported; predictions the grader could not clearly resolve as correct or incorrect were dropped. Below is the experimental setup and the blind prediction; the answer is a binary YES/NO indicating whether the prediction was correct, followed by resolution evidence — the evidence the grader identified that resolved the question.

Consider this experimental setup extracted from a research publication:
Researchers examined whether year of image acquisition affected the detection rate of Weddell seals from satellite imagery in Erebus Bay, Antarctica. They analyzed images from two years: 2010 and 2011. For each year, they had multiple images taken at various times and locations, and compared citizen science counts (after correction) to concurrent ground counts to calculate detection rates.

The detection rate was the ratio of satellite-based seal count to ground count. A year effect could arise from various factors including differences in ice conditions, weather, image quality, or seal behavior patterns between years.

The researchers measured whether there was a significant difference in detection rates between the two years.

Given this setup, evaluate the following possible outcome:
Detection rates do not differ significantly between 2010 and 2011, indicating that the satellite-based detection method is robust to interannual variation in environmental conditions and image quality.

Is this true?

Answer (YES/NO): NO